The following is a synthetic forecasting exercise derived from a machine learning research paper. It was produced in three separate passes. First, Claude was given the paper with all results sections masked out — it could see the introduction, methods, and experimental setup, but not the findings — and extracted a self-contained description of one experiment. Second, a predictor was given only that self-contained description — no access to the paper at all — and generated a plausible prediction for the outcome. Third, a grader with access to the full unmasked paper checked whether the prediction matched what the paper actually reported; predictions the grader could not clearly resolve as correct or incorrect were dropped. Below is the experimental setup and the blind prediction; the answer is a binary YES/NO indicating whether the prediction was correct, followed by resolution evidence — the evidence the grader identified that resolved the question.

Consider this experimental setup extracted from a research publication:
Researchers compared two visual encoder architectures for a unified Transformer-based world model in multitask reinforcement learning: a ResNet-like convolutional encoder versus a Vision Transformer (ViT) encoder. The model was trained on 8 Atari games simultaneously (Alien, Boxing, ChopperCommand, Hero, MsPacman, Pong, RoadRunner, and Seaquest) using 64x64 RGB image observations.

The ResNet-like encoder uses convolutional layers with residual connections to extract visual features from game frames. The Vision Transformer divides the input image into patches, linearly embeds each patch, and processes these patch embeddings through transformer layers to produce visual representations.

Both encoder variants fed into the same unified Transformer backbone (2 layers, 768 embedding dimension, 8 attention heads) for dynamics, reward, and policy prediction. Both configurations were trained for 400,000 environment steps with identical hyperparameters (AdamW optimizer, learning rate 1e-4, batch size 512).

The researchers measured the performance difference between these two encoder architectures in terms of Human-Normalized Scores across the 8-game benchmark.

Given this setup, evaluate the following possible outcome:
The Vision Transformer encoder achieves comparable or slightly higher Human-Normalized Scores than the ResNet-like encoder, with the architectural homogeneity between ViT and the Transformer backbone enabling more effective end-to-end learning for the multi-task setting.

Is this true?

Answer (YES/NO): YES